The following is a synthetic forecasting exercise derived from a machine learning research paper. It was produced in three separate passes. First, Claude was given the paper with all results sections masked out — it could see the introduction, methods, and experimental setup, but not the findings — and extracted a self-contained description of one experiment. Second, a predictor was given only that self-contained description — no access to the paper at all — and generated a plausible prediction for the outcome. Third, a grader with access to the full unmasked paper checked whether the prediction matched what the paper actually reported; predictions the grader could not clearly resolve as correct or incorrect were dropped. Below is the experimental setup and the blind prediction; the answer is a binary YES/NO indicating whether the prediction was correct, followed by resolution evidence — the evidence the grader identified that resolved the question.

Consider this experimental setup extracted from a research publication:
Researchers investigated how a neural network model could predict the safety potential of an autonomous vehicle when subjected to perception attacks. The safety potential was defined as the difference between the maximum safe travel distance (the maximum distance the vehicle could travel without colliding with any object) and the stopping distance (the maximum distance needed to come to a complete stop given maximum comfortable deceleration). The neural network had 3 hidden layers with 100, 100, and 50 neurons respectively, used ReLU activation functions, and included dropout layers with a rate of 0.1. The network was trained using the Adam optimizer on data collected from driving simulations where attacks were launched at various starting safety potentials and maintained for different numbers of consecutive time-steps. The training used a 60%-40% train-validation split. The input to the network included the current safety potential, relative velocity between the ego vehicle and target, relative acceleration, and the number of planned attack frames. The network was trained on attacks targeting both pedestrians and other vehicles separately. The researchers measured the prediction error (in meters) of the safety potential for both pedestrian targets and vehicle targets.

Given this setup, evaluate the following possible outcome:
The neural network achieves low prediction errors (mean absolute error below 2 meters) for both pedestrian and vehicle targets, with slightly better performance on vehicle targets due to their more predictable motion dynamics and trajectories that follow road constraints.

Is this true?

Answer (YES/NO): NO